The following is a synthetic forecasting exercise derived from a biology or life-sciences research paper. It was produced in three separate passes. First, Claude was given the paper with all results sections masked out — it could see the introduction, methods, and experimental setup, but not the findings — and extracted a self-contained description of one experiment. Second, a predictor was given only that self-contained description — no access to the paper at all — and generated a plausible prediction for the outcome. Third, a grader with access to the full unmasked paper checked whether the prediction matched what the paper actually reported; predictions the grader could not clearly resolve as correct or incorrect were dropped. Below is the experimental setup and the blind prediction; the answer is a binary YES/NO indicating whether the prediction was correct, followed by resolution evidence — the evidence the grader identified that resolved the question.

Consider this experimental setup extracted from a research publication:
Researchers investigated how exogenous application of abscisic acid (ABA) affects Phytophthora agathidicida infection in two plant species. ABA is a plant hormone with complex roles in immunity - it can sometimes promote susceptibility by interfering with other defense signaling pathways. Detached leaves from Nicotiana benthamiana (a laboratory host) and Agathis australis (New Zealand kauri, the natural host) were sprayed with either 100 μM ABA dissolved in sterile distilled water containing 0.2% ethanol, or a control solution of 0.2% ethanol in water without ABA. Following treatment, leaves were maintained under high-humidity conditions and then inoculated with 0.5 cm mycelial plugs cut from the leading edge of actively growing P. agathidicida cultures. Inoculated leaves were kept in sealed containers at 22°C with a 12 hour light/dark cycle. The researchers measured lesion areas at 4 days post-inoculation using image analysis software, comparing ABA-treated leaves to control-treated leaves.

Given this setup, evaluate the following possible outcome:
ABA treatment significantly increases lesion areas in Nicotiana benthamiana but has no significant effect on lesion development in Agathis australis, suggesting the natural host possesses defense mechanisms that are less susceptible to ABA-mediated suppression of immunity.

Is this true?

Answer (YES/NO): NO